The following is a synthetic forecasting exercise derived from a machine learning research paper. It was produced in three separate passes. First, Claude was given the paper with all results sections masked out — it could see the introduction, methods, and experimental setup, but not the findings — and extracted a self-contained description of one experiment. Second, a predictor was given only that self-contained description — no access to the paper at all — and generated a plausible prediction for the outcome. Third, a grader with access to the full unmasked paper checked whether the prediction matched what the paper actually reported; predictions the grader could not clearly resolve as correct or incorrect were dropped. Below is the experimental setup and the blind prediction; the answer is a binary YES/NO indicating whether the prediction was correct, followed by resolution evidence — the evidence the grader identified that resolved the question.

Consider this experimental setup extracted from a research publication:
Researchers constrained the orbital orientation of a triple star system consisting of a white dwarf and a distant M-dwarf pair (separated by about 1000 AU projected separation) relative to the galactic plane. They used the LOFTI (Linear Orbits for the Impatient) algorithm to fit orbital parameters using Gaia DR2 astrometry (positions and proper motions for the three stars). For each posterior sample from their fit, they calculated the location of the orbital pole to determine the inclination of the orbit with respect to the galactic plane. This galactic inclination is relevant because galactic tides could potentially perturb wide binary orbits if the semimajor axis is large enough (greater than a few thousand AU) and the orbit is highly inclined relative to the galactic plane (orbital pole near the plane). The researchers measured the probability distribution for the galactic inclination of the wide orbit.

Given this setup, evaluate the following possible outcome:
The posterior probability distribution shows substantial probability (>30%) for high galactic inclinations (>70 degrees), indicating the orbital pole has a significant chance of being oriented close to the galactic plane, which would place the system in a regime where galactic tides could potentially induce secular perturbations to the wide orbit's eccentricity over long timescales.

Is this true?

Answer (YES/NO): YES